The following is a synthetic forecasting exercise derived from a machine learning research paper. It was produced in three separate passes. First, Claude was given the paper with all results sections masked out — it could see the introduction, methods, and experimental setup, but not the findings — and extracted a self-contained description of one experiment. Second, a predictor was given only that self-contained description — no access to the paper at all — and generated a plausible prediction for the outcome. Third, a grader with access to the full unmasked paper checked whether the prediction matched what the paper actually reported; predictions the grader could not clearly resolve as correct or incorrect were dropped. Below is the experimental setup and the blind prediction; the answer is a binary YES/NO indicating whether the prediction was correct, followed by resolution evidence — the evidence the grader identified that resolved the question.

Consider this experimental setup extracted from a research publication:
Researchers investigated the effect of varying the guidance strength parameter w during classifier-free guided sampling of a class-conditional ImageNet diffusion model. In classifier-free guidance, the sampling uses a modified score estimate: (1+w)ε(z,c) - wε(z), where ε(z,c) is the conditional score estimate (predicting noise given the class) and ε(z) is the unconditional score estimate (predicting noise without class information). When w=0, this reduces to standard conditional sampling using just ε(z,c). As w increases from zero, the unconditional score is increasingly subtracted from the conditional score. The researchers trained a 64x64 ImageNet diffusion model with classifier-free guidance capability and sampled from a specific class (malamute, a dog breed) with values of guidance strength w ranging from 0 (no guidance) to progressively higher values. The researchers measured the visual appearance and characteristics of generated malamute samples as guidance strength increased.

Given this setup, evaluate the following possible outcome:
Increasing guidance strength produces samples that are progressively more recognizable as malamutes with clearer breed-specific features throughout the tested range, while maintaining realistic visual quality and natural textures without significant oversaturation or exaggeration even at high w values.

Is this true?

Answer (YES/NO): NO